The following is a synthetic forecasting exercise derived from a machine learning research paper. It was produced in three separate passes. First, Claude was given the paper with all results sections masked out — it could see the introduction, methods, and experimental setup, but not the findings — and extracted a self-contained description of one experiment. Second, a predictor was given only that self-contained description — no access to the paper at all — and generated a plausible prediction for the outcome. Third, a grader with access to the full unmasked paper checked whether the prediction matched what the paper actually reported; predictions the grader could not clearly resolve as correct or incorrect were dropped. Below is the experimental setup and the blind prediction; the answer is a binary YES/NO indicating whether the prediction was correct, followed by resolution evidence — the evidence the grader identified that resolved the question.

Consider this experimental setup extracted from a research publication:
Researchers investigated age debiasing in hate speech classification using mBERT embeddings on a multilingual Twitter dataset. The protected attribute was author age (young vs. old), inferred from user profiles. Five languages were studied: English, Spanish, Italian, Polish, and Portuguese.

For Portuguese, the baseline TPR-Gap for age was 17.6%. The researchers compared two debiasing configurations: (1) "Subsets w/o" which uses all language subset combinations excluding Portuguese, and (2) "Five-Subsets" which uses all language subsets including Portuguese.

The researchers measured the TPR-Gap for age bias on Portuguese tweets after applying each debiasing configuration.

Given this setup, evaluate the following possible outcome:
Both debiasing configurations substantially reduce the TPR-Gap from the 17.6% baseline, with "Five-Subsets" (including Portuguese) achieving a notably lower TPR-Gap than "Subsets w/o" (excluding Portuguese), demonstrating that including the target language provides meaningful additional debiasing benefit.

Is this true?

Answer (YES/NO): NO